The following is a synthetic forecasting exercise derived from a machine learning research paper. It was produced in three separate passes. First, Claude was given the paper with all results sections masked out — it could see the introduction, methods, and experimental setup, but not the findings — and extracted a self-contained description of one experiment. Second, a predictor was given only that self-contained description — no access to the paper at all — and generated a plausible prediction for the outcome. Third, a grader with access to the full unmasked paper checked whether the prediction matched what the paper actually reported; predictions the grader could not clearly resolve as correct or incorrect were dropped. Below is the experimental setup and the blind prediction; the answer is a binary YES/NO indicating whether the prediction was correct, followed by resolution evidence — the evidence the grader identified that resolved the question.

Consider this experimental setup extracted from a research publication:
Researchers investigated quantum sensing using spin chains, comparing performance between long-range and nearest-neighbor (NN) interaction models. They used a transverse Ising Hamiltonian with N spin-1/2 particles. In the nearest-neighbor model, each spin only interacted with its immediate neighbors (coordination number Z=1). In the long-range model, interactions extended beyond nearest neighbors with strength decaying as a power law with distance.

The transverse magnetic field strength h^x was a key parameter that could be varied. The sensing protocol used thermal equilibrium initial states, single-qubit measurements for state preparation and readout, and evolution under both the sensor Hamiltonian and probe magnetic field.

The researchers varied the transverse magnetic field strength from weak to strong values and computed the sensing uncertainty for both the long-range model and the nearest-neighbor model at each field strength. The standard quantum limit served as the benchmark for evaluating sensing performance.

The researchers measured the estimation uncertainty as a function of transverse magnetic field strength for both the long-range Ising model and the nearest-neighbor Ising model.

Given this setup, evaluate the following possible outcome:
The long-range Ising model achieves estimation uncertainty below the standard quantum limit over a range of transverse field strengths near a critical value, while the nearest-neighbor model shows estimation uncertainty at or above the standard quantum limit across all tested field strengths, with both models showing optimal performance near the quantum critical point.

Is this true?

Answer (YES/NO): NO